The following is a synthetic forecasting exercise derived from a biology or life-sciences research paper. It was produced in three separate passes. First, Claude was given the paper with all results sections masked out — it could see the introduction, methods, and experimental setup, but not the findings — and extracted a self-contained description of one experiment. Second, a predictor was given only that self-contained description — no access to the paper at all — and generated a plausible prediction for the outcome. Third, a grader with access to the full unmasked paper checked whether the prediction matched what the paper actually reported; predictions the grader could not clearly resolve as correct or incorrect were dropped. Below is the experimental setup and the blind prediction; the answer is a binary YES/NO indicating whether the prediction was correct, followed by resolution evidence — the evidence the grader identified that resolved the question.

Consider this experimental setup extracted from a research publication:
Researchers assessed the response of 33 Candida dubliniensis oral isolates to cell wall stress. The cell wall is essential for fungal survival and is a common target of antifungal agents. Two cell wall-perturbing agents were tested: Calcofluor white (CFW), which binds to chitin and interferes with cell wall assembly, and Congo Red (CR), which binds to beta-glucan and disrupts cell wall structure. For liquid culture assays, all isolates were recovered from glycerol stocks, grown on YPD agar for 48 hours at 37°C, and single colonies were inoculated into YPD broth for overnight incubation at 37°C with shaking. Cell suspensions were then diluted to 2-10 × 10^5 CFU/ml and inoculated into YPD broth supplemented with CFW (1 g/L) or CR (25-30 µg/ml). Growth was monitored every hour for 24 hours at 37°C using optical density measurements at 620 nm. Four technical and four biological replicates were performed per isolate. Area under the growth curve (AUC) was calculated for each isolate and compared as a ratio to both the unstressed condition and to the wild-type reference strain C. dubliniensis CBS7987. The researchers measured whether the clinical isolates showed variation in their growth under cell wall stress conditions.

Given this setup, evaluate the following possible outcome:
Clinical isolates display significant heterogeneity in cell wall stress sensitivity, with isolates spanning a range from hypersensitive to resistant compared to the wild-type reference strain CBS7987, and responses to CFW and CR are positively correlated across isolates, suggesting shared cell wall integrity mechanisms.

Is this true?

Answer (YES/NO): NO